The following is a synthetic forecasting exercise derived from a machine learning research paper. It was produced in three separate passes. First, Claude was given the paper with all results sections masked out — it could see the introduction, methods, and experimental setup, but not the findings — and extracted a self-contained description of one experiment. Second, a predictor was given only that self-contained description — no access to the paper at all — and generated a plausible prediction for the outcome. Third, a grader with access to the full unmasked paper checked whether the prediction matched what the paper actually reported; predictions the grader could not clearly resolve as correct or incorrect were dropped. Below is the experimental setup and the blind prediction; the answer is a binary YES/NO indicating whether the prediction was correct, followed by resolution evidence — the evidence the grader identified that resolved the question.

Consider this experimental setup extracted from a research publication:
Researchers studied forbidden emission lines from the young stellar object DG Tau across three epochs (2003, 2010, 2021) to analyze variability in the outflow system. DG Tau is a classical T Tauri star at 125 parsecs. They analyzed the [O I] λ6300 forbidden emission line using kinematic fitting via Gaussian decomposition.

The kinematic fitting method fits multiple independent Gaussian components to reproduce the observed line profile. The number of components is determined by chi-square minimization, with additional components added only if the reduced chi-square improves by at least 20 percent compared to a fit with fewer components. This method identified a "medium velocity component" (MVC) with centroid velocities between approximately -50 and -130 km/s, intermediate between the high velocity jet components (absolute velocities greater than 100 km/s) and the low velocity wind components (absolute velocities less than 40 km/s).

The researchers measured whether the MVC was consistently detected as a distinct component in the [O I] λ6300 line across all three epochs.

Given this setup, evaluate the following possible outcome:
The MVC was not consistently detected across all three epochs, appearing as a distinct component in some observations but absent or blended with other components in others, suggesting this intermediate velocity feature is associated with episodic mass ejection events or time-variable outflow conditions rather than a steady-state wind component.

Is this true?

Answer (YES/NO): YES